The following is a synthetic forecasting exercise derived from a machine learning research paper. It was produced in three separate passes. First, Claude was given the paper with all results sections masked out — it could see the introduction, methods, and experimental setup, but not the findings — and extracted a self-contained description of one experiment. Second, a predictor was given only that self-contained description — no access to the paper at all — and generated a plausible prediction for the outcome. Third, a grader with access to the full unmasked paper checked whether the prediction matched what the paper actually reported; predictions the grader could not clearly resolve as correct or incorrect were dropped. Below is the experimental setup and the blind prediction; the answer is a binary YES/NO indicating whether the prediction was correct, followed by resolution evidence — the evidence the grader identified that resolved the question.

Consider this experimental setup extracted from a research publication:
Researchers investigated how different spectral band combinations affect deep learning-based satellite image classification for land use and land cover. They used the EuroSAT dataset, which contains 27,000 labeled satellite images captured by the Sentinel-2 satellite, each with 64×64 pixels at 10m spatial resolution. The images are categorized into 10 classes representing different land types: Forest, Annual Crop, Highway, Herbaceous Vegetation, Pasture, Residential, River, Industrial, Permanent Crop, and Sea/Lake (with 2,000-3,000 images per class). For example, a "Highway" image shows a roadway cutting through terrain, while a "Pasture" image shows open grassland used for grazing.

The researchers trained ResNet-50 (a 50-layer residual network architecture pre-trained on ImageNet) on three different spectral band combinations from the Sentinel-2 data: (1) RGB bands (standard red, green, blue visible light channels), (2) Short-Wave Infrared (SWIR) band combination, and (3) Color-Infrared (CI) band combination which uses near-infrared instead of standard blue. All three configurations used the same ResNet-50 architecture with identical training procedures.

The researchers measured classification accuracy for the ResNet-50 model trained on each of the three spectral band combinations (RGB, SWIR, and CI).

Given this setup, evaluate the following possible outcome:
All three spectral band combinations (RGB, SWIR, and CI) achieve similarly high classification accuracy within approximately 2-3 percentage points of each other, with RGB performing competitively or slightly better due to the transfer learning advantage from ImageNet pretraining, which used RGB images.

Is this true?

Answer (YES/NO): YES